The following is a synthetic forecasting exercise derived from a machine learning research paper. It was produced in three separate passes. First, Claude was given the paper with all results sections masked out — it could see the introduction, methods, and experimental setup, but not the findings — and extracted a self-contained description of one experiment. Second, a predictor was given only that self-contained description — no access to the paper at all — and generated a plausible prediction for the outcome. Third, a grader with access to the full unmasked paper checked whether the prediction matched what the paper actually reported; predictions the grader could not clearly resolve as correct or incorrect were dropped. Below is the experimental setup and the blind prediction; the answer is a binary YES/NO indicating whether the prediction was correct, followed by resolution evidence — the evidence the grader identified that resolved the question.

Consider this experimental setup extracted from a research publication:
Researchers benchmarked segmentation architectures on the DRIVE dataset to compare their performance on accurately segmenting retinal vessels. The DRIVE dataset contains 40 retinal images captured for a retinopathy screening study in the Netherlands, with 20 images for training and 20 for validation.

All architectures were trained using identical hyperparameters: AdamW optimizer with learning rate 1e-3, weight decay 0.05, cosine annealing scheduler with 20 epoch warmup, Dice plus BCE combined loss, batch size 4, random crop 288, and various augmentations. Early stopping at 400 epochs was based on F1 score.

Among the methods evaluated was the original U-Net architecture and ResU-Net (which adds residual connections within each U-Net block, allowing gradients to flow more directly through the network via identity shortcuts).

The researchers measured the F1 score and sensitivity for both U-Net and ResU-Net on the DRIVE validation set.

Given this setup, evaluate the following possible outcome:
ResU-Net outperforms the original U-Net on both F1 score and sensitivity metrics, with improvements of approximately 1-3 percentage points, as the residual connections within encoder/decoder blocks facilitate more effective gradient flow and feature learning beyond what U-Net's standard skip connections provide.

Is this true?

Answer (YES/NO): NO